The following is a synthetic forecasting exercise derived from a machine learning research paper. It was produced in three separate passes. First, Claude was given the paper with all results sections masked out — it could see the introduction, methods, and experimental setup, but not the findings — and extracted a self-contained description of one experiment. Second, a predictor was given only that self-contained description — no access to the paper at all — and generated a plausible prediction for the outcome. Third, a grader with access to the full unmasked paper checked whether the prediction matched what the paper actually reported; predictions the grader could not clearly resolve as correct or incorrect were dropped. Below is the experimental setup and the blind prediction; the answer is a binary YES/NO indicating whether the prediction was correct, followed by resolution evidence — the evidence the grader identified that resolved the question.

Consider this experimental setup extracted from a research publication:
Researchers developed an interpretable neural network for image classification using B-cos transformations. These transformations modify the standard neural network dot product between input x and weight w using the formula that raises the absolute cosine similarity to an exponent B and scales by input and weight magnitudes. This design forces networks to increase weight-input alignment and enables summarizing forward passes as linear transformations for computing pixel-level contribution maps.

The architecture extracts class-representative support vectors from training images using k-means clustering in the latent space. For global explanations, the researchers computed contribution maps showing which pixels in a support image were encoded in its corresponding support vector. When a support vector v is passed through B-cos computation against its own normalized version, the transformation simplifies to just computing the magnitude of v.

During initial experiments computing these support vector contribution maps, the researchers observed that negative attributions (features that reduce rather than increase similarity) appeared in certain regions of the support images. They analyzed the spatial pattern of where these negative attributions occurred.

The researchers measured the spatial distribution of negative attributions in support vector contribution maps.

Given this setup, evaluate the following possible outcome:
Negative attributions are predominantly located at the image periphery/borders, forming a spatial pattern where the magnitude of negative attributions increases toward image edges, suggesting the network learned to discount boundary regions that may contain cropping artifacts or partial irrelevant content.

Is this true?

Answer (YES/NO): NO